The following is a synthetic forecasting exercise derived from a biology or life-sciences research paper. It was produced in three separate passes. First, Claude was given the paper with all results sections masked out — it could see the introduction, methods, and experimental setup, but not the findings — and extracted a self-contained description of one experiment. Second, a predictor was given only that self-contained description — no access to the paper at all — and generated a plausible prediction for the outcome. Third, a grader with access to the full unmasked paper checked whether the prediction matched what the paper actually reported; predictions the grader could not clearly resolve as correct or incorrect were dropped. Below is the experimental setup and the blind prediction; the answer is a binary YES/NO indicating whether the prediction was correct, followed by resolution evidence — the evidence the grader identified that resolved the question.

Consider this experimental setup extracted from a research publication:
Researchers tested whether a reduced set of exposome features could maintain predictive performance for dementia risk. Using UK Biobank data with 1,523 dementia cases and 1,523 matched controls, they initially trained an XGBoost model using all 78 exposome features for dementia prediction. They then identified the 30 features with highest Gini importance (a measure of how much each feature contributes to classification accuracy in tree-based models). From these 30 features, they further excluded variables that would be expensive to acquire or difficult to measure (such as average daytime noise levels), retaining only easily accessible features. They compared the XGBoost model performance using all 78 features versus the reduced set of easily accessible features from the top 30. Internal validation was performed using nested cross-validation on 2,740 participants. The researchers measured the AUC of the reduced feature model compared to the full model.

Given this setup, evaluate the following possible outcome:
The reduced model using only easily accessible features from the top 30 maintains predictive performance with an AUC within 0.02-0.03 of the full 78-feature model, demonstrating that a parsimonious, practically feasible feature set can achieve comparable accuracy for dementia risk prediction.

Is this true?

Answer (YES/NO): YES